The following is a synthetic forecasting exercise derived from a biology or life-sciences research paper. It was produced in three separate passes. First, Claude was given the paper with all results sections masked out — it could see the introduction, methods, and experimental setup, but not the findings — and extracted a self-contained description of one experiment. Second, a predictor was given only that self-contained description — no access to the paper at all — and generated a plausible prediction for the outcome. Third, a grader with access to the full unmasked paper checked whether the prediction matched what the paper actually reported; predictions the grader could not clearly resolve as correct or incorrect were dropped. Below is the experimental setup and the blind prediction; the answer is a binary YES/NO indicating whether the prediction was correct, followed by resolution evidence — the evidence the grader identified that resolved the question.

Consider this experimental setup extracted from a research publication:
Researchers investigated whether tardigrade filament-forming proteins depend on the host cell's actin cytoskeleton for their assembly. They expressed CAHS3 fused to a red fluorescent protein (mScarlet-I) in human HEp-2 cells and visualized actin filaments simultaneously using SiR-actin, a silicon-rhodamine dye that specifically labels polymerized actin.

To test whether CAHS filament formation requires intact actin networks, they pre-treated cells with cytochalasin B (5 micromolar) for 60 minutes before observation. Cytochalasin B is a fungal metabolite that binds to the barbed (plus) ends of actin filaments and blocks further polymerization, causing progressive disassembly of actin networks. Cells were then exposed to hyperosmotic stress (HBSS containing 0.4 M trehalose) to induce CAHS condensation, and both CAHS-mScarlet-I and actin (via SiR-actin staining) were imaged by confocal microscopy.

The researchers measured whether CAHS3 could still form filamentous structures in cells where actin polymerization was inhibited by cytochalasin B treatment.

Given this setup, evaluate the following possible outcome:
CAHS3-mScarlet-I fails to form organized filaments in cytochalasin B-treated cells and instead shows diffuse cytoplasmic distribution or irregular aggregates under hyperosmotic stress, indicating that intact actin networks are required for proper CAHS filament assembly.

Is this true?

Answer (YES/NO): NO